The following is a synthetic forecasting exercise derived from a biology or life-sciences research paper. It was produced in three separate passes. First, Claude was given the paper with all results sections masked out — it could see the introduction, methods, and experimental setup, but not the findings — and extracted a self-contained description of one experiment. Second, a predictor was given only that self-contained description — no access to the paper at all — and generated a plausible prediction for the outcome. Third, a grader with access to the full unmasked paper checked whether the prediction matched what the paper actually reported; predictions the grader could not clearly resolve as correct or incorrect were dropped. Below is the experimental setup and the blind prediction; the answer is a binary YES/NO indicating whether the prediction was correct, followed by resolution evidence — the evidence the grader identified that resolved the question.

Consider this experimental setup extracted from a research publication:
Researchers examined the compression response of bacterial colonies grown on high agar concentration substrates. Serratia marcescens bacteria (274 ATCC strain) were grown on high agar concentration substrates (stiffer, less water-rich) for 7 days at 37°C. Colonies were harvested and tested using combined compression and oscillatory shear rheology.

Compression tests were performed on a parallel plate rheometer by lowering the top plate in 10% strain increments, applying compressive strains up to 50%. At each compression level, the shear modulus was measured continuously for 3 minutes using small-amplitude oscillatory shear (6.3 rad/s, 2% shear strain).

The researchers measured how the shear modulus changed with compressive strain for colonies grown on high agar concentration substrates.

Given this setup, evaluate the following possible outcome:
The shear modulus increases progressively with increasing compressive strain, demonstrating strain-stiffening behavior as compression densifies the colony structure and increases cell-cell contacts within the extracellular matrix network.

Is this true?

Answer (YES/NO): YES